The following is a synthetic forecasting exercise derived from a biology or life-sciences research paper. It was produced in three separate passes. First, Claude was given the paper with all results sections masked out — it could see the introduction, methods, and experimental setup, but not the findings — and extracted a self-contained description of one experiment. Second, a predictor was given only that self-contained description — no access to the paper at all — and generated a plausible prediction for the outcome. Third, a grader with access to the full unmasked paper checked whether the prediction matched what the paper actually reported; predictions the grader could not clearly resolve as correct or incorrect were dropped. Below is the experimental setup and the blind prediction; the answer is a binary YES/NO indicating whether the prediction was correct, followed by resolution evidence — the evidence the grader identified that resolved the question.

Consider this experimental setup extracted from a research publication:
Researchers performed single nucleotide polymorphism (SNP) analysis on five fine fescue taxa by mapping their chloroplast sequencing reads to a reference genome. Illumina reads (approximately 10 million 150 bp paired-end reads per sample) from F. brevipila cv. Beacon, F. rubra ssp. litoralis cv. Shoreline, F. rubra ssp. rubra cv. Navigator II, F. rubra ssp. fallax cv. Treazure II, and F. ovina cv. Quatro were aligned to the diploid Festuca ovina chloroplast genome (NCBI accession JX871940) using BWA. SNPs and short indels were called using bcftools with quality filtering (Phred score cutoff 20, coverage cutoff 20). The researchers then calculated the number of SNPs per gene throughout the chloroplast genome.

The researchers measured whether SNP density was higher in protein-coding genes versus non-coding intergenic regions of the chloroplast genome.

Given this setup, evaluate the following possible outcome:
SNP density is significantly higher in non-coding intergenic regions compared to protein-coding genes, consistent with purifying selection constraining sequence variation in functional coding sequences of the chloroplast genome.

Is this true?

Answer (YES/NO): NO